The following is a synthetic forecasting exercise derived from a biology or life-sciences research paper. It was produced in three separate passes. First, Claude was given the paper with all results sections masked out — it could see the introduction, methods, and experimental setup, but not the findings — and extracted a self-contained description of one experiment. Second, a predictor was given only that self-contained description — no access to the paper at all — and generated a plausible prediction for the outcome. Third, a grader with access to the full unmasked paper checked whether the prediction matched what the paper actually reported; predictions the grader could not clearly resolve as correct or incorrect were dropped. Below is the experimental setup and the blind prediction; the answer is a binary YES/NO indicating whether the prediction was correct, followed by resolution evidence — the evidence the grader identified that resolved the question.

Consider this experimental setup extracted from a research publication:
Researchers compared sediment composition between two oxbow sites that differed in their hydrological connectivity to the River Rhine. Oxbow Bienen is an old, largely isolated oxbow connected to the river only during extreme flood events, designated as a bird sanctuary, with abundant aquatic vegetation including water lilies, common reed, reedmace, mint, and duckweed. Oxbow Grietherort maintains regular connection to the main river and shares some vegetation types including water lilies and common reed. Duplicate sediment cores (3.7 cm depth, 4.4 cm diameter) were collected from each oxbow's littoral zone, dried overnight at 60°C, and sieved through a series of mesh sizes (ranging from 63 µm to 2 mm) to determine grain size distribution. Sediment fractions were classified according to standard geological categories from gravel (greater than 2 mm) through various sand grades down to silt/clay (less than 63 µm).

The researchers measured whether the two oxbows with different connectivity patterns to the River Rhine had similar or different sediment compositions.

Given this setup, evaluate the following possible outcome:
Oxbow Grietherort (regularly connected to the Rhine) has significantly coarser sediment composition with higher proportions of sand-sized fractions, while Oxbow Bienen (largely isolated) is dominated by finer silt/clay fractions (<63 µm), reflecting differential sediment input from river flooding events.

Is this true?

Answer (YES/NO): NO